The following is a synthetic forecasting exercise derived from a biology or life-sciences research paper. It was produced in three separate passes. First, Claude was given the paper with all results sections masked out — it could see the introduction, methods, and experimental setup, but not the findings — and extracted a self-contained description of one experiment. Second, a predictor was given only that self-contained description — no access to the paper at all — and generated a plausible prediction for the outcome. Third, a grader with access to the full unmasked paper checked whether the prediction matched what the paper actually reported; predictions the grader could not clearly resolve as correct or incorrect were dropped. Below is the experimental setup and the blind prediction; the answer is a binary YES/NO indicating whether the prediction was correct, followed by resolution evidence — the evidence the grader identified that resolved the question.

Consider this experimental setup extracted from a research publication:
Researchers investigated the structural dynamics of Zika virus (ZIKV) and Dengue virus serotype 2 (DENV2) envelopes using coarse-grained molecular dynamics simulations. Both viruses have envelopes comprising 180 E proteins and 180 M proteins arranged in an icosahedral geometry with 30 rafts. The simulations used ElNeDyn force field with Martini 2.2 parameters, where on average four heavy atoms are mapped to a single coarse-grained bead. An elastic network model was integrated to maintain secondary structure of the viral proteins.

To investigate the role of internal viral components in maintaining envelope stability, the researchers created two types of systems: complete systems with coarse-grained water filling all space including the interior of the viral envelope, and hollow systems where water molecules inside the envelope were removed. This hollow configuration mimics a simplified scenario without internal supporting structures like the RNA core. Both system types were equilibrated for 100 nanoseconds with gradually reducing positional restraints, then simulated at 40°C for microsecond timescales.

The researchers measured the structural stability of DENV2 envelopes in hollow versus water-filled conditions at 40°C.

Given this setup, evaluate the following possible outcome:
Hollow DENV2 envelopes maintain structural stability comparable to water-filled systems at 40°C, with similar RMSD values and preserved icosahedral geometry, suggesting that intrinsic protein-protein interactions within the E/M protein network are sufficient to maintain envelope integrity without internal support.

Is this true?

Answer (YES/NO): NO